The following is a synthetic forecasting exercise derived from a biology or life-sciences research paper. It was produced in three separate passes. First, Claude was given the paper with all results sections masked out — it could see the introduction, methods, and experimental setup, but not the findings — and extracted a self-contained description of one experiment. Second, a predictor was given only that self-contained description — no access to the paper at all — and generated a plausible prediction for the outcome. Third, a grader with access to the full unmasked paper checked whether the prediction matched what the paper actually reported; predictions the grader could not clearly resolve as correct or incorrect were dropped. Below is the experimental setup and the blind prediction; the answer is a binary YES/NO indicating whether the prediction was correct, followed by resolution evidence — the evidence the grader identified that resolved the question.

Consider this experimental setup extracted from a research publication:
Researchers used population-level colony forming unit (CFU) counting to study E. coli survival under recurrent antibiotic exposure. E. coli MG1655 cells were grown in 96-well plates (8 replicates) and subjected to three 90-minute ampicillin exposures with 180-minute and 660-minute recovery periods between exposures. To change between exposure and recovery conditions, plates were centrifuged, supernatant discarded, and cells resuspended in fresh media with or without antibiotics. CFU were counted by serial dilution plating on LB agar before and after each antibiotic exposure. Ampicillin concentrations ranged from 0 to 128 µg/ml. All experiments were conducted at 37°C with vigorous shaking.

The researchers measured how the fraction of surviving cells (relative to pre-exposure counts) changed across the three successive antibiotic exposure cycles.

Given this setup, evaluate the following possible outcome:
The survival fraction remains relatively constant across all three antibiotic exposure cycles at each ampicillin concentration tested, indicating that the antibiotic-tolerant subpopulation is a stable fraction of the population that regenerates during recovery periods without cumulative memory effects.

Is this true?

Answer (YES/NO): NO